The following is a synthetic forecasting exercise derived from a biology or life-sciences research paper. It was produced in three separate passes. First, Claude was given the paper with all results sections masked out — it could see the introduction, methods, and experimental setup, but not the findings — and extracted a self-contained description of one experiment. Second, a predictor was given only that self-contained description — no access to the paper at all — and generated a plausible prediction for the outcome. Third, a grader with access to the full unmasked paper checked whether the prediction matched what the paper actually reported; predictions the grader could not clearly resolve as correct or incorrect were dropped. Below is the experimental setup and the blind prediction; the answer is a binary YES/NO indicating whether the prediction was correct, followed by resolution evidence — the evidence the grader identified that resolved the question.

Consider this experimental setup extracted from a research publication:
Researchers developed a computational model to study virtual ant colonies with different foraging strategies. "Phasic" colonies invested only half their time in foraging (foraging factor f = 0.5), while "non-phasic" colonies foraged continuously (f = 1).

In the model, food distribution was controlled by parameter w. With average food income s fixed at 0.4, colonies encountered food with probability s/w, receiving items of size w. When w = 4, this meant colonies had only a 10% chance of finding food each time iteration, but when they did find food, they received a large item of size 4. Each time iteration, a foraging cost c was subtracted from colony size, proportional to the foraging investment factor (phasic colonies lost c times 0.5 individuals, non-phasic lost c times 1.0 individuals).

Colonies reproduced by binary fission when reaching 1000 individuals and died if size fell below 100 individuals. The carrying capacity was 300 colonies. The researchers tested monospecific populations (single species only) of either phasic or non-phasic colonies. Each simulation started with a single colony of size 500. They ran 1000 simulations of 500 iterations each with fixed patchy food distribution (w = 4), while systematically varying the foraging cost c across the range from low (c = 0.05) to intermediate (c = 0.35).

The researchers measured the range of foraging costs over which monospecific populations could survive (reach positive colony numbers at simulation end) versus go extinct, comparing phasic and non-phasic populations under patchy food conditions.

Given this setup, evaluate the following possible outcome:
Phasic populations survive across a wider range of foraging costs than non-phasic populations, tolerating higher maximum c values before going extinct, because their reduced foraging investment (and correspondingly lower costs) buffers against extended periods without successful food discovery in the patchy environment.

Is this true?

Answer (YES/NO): YES